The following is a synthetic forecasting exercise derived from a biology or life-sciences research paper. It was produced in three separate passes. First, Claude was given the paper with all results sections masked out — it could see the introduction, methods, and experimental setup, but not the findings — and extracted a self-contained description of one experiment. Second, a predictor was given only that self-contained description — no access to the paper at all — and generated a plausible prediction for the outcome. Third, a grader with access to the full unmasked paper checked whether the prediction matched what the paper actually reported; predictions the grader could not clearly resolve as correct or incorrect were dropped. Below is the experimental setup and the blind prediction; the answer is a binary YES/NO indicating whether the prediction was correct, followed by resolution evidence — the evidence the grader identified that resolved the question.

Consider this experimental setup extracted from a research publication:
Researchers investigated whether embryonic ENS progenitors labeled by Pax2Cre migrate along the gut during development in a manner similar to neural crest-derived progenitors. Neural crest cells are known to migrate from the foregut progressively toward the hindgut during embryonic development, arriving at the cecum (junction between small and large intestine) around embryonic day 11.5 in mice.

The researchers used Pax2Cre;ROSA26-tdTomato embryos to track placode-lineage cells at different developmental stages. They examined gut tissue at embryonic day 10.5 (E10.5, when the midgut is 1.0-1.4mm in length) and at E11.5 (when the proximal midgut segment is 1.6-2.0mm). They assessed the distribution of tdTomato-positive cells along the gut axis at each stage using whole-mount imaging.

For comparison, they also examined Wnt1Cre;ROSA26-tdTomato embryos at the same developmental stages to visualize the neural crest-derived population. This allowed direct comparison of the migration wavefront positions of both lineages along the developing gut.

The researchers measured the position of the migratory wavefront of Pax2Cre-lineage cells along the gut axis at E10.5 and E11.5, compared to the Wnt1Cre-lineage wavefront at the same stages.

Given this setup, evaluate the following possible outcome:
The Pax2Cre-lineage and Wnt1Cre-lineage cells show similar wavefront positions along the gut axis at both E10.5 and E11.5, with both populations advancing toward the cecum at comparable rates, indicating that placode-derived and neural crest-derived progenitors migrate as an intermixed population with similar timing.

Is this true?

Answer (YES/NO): YES